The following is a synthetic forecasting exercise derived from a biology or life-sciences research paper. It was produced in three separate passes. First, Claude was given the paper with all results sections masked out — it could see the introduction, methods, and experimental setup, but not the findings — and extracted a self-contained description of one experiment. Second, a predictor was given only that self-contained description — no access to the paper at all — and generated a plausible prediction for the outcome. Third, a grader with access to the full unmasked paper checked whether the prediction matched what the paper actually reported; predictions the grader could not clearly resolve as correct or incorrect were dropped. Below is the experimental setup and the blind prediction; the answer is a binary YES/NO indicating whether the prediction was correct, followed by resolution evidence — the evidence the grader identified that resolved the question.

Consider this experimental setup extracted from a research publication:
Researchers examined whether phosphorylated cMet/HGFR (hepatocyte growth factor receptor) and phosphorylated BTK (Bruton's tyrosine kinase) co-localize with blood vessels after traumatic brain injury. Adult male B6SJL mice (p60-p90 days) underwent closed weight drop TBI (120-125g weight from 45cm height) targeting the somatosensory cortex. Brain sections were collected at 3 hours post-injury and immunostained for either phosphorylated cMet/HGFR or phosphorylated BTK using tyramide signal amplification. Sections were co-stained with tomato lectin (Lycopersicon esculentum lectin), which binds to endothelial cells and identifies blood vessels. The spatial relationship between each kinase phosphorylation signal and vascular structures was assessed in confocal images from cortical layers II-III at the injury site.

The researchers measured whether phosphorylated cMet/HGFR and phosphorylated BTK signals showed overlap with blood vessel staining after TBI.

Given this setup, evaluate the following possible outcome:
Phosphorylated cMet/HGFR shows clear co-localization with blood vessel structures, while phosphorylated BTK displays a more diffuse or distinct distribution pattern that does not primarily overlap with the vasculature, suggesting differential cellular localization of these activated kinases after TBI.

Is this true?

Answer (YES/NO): NO